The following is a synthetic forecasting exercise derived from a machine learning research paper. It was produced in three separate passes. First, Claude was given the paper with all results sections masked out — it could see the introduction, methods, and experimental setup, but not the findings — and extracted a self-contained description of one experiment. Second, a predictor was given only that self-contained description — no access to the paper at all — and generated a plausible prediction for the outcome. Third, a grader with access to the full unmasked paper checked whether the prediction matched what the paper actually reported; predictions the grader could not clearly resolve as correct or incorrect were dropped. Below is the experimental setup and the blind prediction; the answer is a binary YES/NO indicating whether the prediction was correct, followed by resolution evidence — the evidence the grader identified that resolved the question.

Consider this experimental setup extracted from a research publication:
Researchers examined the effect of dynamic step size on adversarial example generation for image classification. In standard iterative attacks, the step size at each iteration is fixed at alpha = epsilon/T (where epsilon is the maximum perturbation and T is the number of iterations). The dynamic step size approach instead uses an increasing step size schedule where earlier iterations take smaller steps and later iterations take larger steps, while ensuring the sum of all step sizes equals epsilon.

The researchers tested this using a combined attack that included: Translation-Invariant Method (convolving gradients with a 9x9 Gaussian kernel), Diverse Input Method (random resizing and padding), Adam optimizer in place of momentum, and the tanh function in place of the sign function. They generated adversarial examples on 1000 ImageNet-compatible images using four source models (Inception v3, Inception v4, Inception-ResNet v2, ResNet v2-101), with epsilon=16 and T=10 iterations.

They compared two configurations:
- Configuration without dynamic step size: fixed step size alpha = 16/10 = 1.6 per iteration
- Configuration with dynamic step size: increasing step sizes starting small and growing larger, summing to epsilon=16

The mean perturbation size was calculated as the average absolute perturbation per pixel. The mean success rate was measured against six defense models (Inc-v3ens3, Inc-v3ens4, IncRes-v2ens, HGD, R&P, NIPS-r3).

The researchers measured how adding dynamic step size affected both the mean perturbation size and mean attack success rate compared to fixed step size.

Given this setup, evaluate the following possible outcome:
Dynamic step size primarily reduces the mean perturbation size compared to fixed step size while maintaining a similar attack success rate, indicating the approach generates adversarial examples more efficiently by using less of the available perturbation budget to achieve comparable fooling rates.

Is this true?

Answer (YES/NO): NO